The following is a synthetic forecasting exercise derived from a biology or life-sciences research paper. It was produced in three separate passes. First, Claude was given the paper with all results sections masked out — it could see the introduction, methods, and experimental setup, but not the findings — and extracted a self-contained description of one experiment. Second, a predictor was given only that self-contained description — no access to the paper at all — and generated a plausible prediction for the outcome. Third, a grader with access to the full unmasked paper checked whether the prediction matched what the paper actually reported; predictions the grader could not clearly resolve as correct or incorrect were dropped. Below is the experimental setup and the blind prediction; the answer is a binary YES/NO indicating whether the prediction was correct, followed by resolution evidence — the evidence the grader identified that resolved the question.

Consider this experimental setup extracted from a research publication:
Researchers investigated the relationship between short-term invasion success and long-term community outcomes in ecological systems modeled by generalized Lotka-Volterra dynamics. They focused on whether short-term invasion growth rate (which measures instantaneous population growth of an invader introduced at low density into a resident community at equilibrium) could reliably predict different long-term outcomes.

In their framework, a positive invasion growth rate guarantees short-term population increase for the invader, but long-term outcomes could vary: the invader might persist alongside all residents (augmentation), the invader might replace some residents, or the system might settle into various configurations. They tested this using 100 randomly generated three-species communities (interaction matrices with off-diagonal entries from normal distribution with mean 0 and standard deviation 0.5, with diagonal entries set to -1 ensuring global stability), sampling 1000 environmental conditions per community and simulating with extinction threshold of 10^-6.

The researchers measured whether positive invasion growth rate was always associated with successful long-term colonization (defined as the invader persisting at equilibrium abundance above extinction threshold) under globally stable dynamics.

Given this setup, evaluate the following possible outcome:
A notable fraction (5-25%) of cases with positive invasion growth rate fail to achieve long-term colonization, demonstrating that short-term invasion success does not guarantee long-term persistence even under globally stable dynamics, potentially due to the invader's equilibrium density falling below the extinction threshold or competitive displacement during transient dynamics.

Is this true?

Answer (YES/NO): NO